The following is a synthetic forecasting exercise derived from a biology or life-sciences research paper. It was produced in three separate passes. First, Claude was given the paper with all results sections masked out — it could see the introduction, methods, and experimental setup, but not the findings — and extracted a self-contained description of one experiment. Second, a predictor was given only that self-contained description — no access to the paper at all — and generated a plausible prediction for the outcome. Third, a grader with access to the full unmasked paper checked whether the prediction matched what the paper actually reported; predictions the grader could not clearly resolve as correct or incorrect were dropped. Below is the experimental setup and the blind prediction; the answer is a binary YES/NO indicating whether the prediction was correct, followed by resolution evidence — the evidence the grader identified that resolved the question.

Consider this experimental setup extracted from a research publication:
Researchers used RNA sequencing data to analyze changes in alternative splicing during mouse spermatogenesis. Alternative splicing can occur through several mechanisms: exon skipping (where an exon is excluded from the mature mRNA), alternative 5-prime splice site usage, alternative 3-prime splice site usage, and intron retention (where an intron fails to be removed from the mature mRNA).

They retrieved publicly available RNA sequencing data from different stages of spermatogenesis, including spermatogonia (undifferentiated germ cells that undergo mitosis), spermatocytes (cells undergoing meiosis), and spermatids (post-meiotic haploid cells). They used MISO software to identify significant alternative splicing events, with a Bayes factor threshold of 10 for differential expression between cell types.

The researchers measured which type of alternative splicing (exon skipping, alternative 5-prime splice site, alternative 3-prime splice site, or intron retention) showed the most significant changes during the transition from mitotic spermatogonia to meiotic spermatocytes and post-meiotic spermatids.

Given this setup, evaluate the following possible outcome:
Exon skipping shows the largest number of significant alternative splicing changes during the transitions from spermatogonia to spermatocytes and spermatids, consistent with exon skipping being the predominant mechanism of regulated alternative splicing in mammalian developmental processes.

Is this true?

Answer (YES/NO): YES